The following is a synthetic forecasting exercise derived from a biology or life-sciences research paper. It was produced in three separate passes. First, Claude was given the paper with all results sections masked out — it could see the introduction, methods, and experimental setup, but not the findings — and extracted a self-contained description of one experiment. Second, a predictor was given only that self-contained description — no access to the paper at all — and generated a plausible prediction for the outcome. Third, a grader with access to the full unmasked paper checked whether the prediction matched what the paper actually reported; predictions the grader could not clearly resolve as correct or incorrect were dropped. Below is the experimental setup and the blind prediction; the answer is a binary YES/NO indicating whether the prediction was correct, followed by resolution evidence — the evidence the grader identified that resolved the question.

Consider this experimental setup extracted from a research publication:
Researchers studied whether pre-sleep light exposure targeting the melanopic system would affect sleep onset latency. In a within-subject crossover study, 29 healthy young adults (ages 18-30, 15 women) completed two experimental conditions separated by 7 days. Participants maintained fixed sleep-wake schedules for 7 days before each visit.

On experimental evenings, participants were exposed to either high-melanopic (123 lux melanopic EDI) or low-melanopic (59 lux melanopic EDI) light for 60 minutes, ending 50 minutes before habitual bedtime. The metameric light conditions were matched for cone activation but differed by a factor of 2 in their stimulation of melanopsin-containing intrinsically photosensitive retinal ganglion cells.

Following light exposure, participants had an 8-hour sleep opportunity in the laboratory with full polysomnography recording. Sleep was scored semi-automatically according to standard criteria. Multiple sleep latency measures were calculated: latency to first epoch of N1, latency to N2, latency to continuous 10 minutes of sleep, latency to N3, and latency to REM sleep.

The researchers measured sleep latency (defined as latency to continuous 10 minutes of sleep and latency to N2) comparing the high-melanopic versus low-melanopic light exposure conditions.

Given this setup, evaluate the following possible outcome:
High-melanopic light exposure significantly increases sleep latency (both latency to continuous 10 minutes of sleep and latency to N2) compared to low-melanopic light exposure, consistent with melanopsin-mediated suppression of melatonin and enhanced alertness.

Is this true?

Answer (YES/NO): NO